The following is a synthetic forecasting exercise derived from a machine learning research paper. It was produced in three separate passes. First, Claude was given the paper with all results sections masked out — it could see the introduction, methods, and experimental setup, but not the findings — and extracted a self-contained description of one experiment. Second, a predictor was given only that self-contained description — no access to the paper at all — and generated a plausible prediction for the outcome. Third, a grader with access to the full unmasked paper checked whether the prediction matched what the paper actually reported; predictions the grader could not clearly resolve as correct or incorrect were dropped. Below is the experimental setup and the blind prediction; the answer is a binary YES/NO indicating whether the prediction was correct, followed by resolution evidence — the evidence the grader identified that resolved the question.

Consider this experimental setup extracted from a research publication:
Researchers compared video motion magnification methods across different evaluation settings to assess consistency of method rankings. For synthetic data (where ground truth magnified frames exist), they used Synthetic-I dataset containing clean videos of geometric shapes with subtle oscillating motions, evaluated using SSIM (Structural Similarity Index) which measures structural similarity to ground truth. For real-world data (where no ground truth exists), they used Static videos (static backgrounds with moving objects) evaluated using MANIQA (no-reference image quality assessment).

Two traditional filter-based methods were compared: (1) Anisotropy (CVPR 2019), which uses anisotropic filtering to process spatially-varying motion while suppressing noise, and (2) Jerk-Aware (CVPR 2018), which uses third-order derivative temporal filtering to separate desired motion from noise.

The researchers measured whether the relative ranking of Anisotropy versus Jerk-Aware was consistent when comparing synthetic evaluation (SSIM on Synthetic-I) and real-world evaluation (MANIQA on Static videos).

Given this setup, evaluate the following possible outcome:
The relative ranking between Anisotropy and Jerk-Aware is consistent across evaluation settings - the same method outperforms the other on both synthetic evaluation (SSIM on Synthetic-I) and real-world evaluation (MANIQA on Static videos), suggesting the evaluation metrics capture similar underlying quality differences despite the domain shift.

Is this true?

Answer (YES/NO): YES